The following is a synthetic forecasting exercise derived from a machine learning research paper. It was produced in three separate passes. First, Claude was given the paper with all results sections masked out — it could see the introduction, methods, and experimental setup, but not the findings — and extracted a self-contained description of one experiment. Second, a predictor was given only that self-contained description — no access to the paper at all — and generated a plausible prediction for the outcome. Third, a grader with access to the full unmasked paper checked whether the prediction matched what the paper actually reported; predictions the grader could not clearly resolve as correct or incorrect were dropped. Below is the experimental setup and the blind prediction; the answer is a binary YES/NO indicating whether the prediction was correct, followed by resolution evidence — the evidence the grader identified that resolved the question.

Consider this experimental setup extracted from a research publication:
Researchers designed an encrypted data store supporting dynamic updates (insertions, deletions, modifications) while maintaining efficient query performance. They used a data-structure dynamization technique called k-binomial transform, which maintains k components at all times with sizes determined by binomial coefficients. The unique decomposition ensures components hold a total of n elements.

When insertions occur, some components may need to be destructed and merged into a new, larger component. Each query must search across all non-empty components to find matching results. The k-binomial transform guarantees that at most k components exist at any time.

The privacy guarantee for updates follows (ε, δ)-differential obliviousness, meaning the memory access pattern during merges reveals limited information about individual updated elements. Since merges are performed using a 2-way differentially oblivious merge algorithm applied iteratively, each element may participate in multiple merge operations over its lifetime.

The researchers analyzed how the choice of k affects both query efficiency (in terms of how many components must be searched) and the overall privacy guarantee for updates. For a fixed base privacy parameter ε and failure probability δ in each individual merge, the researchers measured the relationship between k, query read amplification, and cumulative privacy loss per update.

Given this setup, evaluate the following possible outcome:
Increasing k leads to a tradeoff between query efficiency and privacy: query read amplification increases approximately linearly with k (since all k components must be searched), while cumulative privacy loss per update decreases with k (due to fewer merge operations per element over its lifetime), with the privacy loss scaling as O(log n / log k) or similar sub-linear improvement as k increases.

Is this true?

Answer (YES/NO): NO